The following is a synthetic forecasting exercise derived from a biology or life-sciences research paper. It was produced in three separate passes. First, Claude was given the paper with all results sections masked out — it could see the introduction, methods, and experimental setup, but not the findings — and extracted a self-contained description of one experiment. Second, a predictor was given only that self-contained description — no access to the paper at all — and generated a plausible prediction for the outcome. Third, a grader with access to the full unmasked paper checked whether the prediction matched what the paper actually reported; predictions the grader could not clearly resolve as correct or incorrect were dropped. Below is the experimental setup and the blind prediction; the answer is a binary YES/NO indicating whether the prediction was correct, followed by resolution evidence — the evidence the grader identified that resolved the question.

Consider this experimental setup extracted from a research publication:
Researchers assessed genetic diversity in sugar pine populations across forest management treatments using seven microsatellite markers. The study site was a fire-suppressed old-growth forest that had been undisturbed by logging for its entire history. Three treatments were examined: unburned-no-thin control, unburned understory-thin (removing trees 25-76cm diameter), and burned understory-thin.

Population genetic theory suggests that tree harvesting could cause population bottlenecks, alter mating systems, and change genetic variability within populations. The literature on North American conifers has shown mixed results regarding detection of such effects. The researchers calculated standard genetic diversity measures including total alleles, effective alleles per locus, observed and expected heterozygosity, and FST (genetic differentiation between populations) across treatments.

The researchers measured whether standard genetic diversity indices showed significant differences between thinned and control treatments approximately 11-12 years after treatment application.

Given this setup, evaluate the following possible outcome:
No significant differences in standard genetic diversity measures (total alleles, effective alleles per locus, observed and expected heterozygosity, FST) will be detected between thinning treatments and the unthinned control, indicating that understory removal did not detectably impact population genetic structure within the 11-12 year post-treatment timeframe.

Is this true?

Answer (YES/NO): YES